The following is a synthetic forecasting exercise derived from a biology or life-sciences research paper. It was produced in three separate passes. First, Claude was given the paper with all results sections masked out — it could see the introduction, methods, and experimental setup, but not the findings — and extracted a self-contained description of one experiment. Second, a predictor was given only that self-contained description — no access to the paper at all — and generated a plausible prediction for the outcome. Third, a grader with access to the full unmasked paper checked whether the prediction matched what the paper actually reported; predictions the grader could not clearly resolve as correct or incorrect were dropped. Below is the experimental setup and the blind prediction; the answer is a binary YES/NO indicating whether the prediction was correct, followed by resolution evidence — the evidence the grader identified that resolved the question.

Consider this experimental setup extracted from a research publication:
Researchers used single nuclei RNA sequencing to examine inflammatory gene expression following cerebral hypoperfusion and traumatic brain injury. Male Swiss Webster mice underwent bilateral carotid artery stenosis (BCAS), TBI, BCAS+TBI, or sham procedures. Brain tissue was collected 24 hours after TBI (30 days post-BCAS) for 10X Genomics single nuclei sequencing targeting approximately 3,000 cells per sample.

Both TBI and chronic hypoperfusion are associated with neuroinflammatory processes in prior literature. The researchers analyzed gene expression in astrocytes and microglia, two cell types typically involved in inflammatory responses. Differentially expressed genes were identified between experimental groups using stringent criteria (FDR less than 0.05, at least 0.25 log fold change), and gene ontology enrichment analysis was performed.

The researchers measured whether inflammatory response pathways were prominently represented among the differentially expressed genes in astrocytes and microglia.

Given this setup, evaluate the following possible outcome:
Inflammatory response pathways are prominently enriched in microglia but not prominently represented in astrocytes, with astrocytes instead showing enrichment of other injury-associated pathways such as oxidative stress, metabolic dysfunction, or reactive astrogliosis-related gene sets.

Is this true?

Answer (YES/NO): NO